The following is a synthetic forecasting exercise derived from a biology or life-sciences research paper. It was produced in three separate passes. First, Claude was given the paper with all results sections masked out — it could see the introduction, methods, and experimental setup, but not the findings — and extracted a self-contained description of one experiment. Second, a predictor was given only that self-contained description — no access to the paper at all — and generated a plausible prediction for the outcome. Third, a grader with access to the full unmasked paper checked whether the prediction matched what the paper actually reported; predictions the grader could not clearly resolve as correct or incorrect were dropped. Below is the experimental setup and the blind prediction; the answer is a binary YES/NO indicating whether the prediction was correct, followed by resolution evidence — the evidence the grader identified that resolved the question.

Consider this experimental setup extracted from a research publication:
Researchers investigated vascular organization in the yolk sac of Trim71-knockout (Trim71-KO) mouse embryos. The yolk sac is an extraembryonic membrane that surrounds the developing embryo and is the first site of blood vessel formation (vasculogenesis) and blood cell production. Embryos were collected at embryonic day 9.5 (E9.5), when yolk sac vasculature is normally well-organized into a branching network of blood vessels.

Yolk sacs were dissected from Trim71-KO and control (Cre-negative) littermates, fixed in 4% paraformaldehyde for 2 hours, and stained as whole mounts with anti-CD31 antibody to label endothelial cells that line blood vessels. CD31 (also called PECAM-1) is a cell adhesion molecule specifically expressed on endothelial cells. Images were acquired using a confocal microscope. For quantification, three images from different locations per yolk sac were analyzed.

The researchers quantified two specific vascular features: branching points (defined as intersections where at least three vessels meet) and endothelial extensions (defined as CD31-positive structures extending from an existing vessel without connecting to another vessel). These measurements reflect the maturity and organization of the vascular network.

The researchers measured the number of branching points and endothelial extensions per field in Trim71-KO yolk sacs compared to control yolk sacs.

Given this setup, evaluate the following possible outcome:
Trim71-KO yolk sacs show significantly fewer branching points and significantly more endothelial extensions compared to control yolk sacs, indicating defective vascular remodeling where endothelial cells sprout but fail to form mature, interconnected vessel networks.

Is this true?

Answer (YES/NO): NO